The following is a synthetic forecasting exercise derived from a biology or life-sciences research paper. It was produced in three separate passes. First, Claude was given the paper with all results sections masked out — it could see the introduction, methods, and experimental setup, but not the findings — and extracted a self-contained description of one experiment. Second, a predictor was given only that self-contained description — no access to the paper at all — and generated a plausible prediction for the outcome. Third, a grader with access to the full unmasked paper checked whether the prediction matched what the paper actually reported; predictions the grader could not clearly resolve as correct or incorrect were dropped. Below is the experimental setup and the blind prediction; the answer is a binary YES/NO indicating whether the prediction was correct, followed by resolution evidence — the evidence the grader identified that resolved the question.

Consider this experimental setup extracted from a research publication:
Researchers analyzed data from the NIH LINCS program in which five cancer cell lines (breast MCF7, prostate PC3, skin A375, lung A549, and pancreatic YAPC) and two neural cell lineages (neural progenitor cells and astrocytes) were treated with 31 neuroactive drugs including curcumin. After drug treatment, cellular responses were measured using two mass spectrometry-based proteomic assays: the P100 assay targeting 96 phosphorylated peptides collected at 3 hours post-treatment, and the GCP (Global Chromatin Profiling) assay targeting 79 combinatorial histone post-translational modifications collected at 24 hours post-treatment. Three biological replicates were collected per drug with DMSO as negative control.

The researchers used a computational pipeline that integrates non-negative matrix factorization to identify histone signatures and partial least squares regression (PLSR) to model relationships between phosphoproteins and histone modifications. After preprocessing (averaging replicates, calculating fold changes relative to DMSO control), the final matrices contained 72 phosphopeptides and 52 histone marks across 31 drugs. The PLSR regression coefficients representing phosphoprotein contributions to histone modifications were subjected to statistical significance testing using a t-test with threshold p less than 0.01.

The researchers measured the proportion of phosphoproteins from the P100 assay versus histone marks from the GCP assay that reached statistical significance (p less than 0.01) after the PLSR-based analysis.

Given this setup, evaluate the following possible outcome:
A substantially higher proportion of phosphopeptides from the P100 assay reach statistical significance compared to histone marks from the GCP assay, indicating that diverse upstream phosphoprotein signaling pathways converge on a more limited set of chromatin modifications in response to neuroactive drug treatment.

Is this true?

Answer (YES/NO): YES